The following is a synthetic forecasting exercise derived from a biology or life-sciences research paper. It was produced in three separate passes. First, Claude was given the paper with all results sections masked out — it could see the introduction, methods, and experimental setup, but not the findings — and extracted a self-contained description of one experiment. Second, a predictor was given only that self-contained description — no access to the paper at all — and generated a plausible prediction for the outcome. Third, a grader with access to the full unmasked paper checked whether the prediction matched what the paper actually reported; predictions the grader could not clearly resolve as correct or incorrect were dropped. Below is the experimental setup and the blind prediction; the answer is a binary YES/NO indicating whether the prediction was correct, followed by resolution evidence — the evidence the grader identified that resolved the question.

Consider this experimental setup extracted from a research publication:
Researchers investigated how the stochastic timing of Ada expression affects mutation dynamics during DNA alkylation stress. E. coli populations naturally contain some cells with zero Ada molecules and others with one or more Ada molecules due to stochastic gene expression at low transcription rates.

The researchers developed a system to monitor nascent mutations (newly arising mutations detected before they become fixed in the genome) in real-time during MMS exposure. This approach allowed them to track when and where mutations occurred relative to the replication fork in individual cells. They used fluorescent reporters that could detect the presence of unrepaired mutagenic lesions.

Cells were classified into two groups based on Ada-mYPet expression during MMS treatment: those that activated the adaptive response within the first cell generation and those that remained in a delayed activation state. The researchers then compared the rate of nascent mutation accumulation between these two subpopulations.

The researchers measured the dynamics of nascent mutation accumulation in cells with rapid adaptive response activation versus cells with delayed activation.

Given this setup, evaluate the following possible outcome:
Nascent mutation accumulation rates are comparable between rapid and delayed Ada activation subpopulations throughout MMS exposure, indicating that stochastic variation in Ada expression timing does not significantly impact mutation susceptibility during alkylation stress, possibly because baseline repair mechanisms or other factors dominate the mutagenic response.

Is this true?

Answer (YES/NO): NO